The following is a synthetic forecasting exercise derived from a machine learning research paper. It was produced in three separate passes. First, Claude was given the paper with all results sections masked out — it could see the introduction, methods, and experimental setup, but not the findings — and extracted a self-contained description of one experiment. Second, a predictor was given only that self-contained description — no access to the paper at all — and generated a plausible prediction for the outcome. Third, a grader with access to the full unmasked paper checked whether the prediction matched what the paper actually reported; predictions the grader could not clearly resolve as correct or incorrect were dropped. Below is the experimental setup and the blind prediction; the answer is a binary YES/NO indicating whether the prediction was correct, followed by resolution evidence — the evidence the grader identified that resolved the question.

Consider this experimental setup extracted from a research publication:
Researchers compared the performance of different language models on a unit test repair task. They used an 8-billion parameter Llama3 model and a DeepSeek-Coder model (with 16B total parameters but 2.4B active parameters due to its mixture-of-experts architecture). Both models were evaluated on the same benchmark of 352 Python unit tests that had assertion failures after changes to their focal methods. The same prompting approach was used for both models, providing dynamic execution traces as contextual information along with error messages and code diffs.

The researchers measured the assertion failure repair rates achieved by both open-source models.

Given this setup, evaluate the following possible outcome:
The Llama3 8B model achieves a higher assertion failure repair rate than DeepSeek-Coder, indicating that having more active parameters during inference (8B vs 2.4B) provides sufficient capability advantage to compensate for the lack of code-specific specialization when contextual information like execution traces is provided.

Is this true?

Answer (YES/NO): YES